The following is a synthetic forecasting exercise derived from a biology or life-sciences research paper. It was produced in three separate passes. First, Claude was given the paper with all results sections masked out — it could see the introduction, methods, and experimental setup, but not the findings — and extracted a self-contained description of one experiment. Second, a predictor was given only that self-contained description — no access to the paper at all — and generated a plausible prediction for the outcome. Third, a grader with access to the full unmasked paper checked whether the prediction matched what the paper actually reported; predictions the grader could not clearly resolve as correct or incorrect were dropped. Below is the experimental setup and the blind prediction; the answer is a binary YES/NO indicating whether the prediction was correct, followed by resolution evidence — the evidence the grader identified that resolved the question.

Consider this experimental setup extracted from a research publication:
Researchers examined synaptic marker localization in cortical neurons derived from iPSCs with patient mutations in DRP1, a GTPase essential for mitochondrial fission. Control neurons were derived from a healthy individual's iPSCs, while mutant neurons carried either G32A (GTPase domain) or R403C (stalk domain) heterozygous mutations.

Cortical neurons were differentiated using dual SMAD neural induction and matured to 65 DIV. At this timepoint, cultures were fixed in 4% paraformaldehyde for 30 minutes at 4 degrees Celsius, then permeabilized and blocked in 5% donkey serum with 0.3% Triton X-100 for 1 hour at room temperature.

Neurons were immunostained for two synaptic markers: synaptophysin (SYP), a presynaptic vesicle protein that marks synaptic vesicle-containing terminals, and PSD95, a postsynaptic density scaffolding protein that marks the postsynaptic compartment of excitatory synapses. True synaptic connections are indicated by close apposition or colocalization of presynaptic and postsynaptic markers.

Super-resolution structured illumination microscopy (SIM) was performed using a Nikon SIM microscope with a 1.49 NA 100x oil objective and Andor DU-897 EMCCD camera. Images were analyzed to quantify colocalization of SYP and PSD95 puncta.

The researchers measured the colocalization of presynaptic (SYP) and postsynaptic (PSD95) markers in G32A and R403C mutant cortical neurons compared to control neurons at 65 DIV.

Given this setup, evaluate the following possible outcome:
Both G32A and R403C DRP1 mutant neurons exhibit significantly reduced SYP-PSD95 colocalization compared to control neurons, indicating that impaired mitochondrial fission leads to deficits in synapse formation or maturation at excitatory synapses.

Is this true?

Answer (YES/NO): NO